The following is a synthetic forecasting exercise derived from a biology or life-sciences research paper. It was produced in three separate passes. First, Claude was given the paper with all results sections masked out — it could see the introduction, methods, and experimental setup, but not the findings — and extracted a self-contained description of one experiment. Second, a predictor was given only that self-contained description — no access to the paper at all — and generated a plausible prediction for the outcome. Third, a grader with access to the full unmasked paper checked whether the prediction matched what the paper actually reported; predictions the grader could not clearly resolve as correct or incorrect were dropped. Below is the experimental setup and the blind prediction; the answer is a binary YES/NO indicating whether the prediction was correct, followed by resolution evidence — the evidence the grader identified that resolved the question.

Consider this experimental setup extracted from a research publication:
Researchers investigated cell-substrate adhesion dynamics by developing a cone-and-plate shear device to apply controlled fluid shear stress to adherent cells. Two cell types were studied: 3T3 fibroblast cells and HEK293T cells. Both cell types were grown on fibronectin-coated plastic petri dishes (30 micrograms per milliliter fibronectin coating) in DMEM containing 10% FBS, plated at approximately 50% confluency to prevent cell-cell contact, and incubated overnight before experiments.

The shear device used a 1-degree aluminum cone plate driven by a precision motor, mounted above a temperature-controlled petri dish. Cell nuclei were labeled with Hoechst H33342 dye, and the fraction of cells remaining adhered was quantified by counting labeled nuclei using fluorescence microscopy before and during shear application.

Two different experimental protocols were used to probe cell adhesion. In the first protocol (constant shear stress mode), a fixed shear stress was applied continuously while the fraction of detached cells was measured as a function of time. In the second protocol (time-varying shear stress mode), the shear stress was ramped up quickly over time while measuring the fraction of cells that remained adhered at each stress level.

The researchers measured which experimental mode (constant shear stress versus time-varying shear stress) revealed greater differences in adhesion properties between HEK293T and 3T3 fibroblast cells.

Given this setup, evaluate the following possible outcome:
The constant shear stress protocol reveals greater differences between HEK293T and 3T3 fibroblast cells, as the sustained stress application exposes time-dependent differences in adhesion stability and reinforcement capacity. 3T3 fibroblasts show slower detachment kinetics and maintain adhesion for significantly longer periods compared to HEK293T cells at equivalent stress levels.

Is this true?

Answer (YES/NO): NO